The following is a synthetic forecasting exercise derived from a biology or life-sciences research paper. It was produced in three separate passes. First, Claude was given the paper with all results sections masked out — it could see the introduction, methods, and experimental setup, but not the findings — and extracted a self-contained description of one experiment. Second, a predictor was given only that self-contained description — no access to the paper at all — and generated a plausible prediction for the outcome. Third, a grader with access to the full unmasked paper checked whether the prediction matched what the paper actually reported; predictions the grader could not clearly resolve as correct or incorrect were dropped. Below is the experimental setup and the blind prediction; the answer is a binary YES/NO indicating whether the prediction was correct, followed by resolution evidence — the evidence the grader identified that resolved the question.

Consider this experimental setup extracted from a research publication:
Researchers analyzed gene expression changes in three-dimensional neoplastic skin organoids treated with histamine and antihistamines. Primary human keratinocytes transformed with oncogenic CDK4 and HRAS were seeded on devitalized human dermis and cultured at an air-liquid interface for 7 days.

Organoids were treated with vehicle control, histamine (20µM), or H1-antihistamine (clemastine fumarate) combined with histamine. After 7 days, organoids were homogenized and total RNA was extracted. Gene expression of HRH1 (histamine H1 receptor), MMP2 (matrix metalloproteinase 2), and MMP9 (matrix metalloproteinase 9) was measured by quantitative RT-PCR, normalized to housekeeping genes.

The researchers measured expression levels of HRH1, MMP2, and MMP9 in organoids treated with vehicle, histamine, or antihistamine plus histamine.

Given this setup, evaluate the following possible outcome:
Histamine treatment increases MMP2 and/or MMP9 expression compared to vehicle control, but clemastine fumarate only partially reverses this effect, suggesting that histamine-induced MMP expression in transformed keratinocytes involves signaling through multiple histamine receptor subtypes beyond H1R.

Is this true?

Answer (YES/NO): NO